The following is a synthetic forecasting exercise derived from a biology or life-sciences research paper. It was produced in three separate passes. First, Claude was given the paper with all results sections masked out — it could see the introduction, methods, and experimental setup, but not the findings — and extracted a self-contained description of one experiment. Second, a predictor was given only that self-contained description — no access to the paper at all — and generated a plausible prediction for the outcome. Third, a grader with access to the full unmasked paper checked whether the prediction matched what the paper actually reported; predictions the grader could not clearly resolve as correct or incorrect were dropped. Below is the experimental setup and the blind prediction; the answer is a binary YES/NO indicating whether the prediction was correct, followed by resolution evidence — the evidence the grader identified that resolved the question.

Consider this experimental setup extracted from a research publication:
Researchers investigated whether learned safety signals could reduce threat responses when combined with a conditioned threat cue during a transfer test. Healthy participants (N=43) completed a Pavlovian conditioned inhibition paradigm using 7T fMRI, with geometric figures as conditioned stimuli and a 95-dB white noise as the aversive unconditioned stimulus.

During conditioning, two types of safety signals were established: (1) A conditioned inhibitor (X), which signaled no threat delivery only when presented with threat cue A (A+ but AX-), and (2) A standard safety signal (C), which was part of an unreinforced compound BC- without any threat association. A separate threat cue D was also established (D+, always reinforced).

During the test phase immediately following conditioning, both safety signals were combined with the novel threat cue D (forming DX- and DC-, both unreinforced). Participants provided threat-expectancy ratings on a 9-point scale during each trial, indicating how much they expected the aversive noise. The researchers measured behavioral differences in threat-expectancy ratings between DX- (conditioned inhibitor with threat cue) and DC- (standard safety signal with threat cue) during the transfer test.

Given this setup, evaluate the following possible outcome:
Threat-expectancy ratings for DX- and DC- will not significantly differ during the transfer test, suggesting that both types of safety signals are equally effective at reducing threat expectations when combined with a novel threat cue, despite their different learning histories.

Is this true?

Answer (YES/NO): YES